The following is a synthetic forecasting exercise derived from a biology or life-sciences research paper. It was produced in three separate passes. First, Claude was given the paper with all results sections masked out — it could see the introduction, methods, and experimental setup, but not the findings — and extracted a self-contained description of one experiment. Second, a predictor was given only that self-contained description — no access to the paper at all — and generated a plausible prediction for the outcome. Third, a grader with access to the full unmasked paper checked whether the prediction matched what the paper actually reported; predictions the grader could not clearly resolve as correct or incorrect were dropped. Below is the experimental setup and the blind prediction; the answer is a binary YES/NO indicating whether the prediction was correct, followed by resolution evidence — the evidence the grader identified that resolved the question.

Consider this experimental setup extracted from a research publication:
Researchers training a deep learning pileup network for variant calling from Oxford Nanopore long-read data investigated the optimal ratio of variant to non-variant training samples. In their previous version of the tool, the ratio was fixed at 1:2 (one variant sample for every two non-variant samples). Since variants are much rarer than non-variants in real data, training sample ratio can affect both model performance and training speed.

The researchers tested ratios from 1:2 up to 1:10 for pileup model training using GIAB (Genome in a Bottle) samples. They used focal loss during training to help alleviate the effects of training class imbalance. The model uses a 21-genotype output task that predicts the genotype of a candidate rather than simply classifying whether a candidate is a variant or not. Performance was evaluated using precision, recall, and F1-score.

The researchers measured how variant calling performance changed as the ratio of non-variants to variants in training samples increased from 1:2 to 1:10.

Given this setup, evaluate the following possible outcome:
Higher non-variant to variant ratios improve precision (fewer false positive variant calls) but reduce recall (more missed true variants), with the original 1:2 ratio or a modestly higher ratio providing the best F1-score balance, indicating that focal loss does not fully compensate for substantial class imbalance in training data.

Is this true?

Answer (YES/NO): NO